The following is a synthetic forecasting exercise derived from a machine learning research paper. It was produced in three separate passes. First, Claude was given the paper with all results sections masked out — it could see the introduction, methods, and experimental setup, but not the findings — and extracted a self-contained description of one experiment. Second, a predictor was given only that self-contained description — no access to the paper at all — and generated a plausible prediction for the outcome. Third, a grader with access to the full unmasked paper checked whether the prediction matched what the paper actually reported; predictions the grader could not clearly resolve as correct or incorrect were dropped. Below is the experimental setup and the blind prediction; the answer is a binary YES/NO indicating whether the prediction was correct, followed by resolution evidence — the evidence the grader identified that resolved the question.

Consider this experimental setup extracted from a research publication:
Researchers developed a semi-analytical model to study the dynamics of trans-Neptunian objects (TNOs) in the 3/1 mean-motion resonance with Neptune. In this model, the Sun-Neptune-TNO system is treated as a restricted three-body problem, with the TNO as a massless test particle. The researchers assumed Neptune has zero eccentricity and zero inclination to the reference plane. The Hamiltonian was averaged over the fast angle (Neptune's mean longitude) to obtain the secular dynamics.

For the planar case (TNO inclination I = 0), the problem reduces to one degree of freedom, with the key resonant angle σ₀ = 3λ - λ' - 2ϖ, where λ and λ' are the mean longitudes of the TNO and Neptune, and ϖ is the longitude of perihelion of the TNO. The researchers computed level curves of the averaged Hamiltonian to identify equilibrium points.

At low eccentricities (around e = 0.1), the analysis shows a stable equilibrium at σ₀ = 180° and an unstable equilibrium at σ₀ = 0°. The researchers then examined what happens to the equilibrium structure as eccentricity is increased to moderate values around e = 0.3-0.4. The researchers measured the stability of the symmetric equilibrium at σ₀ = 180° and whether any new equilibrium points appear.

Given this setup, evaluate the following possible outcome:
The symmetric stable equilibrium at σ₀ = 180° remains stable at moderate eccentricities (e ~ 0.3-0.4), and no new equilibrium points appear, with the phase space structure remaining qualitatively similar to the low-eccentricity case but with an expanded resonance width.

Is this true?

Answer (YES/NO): NO